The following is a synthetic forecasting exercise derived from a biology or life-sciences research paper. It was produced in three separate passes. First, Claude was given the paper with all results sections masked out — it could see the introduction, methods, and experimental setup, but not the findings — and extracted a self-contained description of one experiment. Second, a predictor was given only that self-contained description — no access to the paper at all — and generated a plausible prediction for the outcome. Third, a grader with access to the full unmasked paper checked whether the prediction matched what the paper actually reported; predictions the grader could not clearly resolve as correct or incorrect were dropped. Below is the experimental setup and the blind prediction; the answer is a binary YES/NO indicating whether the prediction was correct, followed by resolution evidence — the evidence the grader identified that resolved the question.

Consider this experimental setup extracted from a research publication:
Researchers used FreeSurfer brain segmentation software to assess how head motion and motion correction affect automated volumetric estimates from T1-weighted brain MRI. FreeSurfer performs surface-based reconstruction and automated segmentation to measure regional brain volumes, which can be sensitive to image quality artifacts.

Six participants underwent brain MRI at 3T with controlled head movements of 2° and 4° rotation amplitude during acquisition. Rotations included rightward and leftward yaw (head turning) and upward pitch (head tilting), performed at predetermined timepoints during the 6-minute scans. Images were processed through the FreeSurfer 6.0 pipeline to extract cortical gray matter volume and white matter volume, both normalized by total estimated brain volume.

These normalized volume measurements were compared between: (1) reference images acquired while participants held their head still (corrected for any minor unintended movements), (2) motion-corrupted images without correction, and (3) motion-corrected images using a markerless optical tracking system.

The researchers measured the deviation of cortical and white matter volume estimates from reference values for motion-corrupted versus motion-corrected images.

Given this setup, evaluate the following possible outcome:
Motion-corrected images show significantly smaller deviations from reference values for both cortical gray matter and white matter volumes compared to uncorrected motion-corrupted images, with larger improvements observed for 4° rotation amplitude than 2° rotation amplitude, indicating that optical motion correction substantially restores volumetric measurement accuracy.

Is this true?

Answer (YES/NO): NO